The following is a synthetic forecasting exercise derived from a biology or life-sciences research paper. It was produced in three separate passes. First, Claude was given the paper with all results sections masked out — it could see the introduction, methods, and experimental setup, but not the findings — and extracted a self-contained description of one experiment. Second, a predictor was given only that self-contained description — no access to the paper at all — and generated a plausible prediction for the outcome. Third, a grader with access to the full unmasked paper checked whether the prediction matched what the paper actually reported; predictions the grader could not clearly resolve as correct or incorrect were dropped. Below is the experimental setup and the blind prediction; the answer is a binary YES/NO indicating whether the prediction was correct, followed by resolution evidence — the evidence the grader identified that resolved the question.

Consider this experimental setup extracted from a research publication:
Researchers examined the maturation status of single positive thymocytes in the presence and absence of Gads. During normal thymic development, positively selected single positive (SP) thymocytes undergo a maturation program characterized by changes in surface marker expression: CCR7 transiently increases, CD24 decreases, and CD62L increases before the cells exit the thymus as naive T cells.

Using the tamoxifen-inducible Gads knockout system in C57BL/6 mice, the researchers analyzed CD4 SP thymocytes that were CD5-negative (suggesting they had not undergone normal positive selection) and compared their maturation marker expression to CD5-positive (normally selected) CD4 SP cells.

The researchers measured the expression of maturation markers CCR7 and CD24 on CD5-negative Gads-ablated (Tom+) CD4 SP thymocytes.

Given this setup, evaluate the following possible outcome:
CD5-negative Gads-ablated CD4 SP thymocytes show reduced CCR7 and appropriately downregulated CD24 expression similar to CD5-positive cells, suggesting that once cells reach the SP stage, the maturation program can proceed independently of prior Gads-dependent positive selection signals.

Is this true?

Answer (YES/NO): NO